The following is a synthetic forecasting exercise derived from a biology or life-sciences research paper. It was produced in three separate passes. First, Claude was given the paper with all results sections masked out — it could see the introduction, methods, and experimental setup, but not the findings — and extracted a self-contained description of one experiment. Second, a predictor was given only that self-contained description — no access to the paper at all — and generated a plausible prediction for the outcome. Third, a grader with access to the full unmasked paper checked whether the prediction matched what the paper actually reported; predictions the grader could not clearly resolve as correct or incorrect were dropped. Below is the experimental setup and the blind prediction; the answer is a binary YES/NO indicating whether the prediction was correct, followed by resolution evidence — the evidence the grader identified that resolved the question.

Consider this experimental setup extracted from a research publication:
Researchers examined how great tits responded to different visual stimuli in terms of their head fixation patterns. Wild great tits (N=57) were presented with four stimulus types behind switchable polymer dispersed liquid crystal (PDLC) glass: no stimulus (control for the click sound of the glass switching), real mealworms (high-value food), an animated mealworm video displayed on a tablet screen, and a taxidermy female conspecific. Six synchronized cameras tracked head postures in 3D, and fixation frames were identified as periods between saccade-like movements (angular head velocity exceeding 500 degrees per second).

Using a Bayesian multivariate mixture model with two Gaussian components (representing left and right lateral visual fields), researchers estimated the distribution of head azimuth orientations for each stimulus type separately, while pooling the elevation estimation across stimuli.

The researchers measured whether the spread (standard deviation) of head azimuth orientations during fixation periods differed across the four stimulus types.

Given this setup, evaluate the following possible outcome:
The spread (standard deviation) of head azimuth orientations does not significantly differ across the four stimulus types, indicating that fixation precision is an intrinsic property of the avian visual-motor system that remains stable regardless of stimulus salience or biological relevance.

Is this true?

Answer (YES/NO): NO